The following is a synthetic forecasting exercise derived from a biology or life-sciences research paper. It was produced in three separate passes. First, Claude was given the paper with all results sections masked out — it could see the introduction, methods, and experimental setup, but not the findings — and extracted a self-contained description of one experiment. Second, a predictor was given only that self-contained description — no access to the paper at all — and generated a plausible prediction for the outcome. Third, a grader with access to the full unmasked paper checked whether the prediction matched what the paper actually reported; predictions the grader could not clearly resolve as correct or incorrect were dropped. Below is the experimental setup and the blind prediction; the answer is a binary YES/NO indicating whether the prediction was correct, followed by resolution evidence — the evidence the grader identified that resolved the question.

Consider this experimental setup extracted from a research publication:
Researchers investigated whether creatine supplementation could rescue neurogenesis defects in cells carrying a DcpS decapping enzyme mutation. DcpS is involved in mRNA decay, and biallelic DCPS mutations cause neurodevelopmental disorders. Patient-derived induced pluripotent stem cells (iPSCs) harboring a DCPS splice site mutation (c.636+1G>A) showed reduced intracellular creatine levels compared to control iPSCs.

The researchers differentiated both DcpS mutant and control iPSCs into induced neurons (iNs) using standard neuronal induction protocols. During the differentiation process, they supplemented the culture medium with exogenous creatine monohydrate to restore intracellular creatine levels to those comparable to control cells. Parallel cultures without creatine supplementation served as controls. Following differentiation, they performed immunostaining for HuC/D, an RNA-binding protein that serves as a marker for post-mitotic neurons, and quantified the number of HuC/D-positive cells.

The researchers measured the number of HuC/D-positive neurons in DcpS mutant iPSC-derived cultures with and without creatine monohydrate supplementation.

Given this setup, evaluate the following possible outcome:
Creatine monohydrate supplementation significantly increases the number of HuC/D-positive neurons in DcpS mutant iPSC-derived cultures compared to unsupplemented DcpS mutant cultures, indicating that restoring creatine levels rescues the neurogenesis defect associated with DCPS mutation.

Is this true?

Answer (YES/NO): YES